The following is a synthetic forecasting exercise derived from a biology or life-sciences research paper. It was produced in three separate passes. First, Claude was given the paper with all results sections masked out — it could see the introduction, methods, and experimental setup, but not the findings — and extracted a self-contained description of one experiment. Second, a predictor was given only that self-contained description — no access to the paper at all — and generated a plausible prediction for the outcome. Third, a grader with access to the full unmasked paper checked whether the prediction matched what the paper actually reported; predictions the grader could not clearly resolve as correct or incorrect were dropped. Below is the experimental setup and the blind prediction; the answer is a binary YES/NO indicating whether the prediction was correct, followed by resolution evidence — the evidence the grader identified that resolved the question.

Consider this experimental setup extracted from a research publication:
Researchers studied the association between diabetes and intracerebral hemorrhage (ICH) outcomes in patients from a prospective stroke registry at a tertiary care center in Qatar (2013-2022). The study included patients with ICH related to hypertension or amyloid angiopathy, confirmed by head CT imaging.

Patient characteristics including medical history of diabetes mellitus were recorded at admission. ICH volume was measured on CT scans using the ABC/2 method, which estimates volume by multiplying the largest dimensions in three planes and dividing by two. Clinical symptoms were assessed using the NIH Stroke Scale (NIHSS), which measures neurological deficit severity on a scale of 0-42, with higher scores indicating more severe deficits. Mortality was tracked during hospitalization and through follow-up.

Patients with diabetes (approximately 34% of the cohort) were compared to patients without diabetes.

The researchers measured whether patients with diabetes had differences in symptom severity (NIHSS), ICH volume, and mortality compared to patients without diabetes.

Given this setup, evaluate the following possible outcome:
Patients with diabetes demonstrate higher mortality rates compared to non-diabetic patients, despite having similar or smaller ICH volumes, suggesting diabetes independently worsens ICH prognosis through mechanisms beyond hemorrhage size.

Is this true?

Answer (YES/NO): NO